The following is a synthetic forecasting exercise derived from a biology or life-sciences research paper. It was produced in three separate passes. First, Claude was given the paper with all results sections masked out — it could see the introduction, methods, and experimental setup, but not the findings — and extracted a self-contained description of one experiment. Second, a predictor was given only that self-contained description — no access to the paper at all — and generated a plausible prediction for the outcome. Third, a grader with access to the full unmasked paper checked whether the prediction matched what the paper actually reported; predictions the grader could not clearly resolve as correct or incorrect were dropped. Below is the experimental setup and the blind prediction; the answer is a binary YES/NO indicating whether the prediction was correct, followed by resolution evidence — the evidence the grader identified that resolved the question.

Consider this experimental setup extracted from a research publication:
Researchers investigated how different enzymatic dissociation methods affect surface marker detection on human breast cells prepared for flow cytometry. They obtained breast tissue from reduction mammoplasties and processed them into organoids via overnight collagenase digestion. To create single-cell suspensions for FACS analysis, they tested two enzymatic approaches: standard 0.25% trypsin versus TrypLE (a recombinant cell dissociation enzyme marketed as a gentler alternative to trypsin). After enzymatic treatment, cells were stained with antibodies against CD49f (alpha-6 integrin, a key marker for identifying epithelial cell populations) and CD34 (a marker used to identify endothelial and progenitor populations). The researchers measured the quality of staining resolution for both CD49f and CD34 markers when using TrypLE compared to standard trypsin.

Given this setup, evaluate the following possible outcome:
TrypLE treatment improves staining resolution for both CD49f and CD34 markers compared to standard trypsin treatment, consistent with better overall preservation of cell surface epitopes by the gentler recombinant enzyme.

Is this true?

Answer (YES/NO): NO